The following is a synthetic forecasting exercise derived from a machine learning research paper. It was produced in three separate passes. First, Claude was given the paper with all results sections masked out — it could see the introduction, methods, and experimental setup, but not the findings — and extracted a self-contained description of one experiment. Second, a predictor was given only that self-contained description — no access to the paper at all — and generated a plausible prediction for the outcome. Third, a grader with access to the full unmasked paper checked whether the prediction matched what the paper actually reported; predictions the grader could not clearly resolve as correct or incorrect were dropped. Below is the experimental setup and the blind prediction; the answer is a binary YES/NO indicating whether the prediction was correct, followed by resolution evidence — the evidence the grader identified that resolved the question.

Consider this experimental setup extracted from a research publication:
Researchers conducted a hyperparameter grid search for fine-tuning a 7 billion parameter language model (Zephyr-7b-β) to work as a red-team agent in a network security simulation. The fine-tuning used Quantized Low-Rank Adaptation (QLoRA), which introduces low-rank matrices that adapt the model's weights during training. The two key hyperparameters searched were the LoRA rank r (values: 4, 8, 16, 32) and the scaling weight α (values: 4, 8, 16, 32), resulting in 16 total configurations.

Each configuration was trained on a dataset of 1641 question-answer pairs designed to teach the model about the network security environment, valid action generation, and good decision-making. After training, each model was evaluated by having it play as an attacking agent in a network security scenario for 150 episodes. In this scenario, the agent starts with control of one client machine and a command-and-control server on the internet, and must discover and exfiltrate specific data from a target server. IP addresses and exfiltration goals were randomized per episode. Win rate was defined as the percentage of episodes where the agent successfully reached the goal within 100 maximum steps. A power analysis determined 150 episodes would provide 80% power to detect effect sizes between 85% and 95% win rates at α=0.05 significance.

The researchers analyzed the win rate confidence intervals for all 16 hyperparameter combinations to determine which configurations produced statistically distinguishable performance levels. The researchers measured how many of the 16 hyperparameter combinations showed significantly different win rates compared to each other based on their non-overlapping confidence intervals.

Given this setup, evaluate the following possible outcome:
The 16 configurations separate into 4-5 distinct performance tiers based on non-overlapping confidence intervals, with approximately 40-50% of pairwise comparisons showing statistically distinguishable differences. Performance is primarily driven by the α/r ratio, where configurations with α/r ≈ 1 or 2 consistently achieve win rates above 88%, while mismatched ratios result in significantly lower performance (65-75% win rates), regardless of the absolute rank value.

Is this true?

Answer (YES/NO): NO